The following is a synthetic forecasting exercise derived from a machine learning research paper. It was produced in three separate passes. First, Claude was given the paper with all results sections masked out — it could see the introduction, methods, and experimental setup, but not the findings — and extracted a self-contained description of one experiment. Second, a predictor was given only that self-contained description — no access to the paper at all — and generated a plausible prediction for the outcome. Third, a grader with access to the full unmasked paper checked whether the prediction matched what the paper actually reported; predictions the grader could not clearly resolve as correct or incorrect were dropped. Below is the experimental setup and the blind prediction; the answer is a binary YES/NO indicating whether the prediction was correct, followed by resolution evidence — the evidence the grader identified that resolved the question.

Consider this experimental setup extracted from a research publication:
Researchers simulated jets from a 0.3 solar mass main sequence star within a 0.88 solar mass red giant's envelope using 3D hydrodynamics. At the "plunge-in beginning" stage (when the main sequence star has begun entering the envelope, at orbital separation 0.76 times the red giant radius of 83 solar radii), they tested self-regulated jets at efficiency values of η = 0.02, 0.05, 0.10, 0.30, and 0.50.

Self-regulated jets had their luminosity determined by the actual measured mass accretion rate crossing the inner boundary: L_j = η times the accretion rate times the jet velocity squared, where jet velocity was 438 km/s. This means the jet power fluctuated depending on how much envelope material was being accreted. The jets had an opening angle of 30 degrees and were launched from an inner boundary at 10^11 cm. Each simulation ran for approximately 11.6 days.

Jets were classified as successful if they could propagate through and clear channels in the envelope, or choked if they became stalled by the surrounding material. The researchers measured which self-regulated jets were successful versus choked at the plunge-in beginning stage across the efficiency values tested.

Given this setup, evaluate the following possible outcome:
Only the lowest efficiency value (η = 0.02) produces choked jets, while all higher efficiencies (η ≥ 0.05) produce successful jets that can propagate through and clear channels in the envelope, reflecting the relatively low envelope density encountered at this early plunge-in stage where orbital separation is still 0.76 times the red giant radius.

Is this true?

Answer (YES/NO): NO